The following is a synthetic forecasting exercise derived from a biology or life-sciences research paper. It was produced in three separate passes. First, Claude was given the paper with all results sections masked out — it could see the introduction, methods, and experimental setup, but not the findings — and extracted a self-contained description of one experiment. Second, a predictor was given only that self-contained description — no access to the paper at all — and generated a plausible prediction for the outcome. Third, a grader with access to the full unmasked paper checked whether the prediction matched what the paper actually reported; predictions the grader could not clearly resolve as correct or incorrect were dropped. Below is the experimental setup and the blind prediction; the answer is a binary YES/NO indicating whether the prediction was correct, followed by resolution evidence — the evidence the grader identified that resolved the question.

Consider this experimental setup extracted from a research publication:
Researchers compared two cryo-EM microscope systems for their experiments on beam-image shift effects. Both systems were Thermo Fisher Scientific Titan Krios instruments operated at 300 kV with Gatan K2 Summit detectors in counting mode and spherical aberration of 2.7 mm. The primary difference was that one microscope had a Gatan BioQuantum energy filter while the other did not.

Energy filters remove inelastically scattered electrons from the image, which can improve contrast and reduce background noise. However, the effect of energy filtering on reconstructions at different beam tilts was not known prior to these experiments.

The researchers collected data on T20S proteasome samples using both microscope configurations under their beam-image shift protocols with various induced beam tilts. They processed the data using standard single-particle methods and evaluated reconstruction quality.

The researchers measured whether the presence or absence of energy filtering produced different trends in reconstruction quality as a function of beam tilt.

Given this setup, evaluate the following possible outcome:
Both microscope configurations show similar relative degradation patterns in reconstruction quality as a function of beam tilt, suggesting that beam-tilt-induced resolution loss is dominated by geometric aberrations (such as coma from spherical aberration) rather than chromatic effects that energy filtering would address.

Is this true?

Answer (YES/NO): YES